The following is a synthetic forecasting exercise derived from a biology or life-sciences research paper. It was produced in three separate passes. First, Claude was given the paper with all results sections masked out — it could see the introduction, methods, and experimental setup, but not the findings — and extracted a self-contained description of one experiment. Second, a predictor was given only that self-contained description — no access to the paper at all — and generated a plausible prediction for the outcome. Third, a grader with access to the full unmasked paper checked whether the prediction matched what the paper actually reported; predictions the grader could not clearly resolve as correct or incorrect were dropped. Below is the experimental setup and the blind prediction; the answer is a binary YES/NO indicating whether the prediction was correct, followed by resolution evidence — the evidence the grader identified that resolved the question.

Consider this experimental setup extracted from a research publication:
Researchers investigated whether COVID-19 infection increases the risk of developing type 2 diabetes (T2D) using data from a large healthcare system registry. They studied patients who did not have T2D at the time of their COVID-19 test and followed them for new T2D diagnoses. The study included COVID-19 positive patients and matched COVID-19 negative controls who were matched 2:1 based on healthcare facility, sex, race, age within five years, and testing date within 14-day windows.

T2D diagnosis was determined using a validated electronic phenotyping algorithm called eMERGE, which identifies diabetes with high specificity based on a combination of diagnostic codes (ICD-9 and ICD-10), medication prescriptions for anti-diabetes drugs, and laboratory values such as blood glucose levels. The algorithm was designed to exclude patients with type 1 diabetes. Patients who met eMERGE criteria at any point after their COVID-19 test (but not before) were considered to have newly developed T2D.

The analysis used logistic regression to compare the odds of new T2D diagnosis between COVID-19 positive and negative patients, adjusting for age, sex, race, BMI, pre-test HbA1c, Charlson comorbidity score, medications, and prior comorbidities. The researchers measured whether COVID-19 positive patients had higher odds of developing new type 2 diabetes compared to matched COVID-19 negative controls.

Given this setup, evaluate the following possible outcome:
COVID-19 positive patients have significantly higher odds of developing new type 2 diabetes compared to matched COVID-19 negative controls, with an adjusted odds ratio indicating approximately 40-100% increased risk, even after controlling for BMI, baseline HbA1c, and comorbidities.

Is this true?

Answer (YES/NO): YES